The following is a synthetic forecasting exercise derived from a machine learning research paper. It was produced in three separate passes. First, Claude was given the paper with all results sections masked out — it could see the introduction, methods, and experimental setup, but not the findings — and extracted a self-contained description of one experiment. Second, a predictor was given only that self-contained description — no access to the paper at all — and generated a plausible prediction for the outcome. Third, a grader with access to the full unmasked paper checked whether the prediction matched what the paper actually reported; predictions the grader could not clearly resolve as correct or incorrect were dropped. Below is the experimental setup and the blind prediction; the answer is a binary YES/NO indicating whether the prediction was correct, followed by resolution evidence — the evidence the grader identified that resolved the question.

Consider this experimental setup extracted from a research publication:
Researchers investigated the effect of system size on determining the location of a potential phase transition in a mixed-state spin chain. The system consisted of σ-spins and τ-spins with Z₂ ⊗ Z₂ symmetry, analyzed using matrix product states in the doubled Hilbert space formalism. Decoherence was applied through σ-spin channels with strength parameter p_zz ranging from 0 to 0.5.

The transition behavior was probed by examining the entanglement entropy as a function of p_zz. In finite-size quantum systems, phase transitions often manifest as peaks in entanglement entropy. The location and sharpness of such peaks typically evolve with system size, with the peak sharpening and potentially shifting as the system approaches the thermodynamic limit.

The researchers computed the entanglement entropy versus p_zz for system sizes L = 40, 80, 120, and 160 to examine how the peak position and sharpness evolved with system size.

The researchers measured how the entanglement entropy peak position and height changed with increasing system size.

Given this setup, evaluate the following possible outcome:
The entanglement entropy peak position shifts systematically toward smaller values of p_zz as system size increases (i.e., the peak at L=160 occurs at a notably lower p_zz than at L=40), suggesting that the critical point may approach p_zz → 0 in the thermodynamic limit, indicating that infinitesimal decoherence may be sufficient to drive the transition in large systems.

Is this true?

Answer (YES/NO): NO